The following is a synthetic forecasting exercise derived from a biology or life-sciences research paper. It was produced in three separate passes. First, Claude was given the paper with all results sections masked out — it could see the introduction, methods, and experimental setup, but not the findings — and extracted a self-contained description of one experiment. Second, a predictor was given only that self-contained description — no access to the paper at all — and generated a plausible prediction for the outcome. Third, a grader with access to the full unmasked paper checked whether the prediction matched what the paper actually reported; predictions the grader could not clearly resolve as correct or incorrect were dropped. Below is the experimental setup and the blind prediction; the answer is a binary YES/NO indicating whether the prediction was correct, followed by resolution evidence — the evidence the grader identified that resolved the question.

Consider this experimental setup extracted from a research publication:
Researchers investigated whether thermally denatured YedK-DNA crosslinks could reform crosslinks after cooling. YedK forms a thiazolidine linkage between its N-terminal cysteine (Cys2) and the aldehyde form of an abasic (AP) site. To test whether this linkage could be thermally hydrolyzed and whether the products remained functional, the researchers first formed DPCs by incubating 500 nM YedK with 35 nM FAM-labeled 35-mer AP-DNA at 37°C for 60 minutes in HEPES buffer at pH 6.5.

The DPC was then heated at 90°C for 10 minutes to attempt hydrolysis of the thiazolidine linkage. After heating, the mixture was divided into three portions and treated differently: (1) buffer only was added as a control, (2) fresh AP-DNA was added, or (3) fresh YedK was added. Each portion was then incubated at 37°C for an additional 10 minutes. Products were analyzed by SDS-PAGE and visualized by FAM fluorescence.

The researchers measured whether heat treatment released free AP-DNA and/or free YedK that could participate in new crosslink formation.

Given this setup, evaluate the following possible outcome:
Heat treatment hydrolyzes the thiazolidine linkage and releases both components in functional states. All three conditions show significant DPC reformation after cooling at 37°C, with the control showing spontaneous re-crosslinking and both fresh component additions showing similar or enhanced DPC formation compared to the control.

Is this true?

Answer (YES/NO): NO